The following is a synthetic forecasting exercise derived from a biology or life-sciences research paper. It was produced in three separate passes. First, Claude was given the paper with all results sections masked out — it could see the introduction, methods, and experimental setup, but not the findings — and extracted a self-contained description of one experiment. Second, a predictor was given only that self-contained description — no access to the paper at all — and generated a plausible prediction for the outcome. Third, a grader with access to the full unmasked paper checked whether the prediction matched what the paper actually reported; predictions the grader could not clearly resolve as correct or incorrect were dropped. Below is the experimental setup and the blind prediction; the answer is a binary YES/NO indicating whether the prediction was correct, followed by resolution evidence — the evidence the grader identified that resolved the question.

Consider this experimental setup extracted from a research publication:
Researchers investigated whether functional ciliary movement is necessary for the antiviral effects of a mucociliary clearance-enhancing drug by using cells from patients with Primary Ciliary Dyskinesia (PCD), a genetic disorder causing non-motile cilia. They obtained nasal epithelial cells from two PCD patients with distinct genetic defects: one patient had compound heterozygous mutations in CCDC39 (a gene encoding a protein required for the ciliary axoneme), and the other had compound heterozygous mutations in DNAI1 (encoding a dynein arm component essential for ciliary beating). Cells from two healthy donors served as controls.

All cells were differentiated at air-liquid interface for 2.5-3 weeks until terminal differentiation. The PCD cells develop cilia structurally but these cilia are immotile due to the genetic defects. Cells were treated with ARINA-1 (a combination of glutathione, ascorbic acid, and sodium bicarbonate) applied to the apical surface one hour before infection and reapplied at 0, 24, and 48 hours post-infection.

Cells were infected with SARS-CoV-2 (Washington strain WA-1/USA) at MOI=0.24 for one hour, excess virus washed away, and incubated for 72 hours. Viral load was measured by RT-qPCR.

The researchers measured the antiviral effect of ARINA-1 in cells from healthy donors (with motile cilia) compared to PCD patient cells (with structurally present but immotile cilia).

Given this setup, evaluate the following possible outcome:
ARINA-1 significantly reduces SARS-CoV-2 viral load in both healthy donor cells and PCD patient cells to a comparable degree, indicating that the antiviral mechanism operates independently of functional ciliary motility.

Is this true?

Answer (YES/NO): NO